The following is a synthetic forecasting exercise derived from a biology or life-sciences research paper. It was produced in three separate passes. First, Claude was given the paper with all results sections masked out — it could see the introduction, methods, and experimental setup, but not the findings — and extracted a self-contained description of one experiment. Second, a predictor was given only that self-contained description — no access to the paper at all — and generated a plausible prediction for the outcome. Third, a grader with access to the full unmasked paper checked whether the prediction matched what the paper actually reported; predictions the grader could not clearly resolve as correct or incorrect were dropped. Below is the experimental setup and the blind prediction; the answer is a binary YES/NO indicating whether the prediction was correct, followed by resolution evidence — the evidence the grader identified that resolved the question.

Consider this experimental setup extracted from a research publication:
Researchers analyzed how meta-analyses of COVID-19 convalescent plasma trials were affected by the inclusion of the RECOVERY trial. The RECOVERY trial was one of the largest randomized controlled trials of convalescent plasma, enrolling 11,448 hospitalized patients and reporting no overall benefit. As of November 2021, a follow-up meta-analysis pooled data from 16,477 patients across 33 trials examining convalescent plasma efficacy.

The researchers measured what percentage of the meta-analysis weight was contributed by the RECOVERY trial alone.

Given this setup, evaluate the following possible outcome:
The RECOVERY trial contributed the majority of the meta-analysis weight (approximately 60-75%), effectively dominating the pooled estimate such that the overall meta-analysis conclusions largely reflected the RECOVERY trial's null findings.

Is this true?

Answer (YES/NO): YES